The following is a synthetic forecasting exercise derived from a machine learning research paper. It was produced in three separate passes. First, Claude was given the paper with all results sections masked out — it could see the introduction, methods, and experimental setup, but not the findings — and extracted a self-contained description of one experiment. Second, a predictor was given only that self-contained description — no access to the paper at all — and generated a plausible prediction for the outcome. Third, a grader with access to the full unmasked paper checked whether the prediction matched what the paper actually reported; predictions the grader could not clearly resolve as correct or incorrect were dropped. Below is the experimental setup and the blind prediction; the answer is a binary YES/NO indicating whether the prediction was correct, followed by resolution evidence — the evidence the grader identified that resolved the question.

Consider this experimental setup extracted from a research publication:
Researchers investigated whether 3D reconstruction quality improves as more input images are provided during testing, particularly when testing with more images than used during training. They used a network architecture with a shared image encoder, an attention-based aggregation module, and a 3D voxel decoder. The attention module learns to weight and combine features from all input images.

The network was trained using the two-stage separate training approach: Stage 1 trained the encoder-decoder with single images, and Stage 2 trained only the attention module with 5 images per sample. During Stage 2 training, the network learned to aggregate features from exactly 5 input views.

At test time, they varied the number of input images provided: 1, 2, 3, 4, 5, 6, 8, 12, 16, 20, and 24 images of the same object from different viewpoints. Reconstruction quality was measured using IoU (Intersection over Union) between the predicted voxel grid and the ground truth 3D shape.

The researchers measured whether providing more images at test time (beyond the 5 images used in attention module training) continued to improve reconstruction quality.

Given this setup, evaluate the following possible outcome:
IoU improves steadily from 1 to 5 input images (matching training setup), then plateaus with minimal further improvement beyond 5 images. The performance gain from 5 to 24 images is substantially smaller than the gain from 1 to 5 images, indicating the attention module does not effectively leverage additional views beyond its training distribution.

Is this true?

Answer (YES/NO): NO